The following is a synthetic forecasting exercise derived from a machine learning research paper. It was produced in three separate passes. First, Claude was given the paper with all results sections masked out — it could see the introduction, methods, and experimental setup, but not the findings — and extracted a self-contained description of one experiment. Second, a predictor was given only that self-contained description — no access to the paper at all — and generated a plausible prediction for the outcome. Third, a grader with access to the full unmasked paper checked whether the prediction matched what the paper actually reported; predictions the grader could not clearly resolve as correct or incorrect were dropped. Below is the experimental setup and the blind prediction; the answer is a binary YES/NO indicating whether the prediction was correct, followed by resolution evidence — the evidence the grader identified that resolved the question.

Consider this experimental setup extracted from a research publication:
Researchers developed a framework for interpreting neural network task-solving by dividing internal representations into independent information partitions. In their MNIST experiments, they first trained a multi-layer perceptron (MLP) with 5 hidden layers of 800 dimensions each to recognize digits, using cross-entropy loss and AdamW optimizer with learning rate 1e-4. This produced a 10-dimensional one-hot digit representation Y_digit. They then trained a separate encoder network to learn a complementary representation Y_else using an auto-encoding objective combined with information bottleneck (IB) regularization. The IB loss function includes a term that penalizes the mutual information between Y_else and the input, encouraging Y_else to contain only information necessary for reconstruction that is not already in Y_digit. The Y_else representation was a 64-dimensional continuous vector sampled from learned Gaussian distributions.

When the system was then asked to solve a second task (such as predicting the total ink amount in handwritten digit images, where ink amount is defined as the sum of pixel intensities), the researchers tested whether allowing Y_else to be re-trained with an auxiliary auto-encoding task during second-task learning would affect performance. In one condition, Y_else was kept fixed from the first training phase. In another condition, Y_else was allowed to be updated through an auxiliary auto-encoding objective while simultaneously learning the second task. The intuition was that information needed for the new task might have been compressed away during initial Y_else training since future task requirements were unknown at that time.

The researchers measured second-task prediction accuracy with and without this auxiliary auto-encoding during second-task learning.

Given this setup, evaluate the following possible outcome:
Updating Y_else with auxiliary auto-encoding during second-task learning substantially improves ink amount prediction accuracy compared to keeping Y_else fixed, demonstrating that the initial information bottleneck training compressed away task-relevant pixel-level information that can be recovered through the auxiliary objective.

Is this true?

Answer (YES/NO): YES